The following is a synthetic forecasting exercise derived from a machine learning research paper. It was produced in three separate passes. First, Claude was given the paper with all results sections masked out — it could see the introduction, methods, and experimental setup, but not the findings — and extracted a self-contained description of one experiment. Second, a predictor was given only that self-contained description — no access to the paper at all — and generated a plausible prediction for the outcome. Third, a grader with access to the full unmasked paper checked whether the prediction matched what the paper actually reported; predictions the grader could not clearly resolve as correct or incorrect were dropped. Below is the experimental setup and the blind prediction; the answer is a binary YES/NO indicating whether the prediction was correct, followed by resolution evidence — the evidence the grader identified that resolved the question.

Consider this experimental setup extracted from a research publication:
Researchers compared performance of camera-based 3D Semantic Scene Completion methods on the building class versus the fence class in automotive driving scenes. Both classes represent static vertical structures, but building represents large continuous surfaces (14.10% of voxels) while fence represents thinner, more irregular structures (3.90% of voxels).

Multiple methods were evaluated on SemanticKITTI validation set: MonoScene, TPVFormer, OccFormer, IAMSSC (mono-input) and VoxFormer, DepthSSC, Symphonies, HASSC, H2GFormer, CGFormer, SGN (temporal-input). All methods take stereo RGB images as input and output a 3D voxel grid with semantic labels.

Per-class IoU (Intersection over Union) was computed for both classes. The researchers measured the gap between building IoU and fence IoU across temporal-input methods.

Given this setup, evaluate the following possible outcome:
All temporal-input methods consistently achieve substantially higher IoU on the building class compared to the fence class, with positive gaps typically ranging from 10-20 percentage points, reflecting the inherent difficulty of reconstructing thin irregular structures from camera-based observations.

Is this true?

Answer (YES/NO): YES